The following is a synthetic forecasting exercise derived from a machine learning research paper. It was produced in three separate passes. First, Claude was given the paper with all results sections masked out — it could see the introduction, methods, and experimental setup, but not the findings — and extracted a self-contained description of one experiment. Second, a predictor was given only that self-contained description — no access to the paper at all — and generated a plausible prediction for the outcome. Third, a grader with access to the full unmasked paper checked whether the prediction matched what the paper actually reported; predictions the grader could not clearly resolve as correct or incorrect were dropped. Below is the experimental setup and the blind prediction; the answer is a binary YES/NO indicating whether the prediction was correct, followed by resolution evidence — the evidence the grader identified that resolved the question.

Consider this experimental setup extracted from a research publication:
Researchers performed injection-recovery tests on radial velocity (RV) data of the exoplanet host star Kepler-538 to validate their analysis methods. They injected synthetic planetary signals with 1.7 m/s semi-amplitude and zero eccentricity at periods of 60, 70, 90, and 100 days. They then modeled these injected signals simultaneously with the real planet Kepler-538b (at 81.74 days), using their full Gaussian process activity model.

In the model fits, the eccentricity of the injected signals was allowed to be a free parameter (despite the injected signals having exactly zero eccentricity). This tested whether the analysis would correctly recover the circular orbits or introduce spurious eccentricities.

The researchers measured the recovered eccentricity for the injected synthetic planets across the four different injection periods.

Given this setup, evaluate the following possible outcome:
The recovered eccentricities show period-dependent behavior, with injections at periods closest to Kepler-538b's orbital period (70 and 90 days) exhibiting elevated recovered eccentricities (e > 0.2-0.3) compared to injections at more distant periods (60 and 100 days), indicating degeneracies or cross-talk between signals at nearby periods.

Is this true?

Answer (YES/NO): NO